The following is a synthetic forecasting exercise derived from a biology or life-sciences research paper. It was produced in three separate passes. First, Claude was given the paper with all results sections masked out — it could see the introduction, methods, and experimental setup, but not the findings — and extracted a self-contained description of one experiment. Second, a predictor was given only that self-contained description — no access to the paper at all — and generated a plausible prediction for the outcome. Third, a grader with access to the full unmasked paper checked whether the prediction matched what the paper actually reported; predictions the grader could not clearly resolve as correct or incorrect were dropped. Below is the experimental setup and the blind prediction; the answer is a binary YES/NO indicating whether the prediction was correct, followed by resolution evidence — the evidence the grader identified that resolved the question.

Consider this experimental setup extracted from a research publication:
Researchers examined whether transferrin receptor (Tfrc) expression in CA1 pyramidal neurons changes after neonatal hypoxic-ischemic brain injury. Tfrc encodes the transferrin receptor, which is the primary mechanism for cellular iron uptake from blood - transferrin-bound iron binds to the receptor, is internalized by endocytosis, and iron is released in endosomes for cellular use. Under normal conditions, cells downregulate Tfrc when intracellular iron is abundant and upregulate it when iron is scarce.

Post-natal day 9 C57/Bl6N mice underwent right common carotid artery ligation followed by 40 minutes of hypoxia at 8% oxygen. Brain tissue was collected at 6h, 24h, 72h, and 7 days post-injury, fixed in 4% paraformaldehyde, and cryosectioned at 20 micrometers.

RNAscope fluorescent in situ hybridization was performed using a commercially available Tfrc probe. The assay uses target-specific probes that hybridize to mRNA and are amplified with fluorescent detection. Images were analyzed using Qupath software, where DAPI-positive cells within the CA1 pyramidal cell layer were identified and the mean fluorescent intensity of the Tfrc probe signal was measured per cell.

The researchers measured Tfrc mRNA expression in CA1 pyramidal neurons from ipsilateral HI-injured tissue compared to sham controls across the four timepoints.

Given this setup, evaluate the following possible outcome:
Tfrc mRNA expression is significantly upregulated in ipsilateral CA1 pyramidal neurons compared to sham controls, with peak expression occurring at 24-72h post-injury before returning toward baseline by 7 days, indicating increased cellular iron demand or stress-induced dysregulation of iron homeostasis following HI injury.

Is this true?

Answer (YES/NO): NO